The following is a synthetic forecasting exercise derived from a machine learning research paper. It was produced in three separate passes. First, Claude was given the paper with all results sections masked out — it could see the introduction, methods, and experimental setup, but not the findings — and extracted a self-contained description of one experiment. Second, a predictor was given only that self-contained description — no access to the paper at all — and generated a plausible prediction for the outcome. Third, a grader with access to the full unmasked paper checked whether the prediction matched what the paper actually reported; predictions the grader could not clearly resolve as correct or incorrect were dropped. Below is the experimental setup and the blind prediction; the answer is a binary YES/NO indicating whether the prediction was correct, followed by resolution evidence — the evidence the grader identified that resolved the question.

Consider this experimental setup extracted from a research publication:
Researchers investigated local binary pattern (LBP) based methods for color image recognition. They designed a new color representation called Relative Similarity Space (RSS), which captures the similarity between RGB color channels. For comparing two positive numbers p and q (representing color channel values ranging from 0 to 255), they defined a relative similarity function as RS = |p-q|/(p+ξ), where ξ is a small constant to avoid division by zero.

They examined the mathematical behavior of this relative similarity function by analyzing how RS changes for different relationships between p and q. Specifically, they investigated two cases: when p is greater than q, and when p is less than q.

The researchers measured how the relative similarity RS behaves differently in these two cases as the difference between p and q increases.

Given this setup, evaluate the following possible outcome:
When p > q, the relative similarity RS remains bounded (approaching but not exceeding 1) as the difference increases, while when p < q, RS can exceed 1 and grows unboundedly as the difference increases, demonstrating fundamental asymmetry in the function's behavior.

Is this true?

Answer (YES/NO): NO